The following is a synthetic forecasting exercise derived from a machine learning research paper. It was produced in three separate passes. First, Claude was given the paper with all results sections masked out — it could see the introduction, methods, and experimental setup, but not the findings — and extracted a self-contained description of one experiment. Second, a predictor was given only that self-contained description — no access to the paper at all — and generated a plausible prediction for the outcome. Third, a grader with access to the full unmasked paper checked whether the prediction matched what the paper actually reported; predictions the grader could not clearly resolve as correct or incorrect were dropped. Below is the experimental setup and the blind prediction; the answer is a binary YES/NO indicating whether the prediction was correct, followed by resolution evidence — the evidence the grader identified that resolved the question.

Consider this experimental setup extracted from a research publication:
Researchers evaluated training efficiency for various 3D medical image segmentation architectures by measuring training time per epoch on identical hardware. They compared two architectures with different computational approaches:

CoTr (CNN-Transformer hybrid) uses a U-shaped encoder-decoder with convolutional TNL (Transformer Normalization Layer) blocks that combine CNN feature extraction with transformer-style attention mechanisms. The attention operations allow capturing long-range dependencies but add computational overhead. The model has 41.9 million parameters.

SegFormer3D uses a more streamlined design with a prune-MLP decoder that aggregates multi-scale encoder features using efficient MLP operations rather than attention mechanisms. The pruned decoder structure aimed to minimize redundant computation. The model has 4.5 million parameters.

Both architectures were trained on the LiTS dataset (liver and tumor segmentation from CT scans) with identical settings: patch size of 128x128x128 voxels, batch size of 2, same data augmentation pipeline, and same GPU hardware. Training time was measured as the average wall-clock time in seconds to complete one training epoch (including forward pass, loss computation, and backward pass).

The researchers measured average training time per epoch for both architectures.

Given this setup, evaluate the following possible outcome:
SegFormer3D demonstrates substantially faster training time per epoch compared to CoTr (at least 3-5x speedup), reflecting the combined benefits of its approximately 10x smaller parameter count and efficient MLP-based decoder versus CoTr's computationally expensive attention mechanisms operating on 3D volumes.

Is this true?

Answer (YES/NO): YES